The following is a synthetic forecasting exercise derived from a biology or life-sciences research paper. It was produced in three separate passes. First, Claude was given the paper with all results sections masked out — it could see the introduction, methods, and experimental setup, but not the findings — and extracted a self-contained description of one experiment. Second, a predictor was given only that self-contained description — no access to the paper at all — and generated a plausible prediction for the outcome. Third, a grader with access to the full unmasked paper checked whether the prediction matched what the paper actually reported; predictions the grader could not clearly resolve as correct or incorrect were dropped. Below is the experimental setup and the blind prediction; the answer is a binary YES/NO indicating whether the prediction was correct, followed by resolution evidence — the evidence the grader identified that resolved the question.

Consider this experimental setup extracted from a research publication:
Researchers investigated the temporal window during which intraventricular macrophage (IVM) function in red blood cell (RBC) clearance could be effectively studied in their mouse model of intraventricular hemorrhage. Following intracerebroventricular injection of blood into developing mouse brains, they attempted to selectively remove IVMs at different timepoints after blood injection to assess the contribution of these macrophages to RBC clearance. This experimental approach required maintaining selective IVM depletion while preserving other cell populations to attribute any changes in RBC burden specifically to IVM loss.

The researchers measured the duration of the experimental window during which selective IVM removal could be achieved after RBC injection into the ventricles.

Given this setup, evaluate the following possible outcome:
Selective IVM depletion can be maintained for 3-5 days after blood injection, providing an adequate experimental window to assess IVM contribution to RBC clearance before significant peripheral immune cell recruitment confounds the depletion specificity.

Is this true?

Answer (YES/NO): NO